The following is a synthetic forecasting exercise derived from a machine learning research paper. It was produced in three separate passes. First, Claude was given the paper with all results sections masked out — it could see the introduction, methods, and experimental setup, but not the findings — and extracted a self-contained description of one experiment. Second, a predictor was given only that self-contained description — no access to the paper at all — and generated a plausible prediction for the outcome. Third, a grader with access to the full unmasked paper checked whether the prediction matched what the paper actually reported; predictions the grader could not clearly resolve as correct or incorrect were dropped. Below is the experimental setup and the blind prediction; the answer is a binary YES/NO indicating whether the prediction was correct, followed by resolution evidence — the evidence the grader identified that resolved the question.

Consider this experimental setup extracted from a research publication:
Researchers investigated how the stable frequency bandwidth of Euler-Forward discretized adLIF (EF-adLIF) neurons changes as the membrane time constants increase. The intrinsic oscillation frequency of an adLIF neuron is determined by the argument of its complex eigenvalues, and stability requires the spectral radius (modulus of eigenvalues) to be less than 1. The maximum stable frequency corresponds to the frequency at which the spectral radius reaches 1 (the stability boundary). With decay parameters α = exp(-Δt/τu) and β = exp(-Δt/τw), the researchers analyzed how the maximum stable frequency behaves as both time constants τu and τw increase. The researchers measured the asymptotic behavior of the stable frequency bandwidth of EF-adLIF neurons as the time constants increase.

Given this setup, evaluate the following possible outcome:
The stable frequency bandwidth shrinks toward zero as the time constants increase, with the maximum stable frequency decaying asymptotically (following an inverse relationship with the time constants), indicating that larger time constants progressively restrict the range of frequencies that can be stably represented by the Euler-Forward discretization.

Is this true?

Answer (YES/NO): YES